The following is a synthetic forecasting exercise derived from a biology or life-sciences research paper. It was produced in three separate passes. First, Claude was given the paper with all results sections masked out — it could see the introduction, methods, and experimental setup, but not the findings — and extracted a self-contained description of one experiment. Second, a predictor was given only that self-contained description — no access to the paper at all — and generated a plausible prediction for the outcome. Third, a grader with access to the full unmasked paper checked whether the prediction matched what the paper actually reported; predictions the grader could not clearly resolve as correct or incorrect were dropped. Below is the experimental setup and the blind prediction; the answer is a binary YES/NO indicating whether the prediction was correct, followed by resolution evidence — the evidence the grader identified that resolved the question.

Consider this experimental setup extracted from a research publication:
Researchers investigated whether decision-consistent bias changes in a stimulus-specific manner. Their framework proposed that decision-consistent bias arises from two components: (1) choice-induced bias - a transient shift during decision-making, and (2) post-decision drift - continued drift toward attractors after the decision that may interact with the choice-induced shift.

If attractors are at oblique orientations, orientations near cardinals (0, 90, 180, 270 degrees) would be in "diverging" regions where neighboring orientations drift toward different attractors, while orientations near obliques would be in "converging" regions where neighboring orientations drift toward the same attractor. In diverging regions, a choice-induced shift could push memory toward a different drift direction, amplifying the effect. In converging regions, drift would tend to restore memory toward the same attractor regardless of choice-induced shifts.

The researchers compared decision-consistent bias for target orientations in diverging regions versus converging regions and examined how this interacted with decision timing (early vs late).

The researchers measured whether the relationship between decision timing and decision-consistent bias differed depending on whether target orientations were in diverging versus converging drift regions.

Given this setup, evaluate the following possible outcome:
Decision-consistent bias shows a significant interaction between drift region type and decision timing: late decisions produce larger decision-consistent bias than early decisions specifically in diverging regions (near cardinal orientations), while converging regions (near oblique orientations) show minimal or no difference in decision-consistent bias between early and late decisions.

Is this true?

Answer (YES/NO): YES